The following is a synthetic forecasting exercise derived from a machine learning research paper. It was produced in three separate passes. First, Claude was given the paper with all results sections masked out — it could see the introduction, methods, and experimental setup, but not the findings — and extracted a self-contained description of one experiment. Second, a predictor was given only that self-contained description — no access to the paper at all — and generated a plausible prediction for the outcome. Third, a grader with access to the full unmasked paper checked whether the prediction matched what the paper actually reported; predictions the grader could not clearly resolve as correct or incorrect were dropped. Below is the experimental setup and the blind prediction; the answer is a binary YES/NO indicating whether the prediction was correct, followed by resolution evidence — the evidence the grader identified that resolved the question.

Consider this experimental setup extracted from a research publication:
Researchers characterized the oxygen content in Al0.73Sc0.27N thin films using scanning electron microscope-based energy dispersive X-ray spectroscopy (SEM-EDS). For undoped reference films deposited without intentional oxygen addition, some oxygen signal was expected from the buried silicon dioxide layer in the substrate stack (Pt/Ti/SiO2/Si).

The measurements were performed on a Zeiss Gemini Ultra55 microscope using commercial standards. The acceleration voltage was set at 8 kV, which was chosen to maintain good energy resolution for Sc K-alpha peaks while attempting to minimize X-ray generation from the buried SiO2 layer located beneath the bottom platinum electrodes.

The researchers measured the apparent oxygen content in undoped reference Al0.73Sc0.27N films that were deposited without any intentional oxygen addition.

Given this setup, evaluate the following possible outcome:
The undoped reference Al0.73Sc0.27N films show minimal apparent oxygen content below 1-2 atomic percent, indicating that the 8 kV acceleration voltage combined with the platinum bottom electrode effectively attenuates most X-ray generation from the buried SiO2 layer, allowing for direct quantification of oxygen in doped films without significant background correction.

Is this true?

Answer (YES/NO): NO